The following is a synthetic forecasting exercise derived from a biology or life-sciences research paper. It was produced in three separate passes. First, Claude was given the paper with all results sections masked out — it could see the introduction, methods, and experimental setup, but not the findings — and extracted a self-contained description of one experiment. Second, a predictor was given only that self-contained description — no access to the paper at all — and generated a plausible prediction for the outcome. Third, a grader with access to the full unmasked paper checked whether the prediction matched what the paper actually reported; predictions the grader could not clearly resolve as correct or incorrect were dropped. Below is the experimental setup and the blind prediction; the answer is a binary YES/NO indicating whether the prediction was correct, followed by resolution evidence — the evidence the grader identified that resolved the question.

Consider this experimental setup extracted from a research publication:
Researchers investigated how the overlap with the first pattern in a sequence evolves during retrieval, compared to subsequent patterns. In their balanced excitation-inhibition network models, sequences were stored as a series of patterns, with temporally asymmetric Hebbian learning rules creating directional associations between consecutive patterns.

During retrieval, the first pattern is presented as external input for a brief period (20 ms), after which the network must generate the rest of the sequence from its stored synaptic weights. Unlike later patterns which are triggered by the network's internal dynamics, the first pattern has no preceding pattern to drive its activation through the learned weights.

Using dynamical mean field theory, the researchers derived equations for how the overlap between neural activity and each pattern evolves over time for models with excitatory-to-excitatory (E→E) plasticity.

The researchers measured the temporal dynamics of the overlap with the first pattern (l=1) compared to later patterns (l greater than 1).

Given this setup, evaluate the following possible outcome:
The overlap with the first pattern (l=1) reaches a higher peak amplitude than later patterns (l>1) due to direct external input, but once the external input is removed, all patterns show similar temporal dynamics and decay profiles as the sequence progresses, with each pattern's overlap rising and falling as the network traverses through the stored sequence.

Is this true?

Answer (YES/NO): NO